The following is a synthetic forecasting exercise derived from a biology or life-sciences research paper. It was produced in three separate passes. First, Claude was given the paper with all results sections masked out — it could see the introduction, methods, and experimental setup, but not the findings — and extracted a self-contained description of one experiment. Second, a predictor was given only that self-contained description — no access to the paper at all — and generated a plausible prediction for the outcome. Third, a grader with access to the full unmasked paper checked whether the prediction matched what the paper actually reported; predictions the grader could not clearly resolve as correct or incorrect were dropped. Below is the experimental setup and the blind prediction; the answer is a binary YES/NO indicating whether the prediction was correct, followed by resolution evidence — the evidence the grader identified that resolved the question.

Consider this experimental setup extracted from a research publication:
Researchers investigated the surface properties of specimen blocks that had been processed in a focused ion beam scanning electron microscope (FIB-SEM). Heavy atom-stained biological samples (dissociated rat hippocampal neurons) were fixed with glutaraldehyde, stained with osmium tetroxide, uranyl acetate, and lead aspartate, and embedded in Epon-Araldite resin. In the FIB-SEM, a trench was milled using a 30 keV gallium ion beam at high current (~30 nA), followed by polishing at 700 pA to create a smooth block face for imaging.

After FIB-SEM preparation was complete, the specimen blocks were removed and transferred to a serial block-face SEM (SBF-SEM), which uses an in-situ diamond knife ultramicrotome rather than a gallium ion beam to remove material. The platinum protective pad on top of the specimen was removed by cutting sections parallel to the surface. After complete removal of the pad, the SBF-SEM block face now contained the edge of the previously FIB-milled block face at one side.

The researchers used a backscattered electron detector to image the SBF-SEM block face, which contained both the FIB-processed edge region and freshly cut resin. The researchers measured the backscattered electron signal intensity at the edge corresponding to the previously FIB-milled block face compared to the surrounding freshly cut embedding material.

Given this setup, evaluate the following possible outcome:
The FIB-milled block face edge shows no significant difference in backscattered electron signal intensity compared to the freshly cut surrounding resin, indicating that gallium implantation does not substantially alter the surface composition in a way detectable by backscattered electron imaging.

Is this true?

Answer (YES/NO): NO